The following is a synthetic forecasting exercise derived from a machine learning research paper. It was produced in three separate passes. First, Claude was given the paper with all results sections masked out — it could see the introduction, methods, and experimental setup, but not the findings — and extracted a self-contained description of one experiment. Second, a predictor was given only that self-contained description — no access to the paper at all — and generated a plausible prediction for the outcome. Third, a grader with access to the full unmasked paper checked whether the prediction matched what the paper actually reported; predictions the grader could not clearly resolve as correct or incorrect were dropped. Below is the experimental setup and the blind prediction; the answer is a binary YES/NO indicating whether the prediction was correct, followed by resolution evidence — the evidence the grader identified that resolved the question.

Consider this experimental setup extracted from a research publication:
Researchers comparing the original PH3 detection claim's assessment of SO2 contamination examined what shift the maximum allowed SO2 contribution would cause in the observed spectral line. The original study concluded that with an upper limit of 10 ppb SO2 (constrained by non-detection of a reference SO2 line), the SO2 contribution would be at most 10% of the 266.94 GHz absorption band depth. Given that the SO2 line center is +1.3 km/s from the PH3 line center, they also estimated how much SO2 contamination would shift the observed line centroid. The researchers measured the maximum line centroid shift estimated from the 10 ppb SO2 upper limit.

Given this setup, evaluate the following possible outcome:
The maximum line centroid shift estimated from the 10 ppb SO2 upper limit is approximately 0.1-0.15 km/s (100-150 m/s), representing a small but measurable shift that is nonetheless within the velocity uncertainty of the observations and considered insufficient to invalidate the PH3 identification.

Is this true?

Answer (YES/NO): NO